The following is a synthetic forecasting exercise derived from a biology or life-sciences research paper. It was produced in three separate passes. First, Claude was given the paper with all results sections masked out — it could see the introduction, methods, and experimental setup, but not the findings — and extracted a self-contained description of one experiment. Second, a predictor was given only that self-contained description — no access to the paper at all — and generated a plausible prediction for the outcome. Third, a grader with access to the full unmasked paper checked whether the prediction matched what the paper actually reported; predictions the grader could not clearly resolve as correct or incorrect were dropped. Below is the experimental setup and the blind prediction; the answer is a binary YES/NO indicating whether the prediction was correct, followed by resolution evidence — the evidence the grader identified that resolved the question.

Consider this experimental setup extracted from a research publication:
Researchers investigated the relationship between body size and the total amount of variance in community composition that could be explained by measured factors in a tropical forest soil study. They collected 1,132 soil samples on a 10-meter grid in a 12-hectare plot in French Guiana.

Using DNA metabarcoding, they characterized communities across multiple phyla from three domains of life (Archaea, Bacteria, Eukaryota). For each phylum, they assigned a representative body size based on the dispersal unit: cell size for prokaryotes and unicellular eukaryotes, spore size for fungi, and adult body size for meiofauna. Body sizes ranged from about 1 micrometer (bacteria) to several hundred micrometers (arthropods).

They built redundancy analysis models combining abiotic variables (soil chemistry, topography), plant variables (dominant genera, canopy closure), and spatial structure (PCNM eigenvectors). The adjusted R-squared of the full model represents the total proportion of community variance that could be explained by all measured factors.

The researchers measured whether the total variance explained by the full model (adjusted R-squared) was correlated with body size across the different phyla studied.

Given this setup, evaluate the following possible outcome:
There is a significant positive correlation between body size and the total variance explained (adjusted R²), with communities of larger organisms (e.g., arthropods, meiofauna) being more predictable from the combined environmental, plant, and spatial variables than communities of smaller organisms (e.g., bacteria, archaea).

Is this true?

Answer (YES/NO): NO